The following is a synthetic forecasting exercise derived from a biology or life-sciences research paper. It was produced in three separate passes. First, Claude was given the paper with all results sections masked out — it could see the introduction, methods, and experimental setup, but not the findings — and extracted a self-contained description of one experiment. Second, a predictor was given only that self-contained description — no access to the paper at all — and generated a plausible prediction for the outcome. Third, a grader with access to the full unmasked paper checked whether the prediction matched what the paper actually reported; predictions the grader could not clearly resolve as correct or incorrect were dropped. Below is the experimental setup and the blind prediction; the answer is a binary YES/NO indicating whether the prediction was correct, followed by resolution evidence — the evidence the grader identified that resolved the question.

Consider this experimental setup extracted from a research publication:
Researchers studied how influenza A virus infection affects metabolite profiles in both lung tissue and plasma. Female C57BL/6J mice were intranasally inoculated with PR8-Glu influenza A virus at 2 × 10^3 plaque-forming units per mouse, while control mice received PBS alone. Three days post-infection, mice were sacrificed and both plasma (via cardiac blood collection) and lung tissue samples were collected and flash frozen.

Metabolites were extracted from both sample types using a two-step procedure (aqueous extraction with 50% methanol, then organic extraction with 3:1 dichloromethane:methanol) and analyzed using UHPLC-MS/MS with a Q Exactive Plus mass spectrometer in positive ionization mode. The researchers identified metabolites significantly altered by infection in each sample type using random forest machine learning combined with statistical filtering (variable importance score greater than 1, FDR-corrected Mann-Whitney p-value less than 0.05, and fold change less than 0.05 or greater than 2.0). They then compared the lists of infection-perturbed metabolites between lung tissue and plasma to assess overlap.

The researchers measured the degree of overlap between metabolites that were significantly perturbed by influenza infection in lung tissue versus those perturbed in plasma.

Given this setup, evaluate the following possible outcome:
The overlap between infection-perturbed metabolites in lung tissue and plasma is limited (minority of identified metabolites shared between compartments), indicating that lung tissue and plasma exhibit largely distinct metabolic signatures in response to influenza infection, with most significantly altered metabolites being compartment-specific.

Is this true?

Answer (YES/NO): YES